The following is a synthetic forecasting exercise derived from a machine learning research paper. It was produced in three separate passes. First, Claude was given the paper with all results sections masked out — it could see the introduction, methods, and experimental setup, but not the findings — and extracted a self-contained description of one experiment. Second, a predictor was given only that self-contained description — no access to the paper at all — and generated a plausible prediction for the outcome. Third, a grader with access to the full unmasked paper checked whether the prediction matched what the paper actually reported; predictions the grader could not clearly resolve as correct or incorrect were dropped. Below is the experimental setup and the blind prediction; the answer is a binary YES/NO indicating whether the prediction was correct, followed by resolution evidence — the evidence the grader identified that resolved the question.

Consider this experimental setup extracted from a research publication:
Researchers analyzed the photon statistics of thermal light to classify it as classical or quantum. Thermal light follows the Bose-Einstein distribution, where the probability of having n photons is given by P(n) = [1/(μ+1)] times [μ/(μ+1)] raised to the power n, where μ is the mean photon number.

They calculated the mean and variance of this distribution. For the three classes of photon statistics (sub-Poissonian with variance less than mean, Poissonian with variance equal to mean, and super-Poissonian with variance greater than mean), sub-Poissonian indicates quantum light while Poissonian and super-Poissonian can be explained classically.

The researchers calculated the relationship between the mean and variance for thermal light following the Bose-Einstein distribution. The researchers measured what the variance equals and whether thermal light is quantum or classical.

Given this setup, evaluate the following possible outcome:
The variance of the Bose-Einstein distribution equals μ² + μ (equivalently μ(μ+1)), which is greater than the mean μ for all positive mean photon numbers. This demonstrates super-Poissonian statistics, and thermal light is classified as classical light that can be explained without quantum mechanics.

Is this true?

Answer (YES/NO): YES